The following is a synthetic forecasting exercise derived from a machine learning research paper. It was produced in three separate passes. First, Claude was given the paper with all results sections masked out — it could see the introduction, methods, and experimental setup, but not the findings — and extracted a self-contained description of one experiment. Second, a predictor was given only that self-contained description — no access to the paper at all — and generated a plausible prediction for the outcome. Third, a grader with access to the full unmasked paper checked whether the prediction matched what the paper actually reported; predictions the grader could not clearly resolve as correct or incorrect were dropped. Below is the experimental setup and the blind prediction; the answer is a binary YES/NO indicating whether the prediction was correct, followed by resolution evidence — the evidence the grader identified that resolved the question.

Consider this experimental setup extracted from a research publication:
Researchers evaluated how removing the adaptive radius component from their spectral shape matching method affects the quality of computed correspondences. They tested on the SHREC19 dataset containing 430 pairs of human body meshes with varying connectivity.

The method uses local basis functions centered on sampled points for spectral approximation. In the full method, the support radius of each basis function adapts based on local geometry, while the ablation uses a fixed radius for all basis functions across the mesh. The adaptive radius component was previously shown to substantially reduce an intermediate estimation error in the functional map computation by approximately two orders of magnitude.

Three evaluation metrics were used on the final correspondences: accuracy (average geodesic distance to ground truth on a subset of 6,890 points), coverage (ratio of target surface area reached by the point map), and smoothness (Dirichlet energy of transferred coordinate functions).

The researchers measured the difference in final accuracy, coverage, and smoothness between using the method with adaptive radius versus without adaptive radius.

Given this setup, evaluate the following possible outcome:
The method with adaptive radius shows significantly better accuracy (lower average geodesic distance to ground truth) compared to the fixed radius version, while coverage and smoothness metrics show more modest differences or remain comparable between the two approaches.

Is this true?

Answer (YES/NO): NO